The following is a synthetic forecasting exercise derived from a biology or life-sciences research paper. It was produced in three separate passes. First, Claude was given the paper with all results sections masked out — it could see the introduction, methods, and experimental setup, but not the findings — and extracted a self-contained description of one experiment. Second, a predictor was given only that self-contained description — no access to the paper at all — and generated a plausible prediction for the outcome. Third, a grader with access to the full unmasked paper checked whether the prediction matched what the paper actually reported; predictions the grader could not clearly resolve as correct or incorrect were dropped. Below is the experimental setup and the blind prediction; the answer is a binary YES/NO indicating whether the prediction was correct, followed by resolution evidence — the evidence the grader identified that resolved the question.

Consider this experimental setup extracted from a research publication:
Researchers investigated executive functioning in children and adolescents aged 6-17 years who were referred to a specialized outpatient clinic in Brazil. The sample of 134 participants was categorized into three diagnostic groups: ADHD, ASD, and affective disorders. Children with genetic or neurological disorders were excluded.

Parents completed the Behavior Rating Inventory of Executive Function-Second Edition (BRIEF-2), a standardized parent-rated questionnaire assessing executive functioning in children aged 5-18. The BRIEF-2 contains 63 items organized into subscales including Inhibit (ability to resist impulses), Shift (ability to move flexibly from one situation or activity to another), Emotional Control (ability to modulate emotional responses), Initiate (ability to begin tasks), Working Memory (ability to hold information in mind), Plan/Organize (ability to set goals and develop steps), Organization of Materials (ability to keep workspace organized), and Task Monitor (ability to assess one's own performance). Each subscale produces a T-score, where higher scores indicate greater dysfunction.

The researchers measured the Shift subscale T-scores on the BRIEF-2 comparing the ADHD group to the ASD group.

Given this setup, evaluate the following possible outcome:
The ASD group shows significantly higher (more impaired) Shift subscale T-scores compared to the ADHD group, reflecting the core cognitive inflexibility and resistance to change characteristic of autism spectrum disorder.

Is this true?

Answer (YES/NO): YES